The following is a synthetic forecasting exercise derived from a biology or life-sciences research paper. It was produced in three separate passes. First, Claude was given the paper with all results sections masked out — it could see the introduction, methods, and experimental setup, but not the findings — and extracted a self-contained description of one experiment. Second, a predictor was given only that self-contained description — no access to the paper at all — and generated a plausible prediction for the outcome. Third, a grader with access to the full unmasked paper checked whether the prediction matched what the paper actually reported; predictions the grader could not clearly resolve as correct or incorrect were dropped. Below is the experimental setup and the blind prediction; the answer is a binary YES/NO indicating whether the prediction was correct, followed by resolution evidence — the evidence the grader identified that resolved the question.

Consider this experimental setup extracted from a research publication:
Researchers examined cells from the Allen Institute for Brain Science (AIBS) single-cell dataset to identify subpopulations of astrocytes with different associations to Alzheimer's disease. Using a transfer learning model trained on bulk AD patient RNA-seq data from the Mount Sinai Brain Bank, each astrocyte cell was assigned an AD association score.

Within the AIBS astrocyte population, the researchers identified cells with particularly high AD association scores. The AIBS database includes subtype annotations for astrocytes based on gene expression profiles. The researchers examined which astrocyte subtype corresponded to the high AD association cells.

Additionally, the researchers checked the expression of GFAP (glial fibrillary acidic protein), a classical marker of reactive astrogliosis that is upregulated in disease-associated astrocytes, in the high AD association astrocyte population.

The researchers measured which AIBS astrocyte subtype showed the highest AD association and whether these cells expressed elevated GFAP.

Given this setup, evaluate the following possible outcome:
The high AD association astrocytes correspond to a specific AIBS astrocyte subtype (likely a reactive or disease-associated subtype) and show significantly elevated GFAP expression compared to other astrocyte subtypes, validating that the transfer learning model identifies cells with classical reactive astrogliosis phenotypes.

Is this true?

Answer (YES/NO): YES